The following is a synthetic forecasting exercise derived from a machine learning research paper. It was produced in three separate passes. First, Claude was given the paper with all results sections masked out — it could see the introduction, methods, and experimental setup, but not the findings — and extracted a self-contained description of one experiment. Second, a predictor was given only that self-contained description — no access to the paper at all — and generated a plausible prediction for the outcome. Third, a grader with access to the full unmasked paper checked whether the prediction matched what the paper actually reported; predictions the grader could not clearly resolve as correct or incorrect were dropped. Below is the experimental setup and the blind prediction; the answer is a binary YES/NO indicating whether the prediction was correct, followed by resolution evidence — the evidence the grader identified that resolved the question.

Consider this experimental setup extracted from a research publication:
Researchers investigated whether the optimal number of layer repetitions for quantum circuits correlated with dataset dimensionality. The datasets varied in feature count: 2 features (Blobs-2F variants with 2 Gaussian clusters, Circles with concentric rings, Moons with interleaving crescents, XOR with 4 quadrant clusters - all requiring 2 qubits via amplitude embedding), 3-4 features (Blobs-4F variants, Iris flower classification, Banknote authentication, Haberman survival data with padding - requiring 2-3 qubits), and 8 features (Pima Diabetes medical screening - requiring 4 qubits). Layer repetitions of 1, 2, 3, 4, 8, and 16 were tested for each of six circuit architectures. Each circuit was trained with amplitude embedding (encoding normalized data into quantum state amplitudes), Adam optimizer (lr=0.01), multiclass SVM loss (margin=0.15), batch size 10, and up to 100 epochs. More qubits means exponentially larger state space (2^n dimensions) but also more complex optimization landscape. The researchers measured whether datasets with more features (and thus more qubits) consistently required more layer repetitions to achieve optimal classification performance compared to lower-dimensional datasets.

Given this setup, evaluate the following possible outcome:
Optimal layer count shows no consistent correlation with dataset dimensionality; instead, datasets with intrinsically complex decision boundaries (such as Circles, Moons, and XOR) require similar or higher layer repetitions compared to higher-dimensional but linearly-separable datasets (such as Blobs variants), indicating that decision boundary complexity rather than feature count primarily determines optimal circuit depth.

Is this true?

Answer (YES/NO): NO